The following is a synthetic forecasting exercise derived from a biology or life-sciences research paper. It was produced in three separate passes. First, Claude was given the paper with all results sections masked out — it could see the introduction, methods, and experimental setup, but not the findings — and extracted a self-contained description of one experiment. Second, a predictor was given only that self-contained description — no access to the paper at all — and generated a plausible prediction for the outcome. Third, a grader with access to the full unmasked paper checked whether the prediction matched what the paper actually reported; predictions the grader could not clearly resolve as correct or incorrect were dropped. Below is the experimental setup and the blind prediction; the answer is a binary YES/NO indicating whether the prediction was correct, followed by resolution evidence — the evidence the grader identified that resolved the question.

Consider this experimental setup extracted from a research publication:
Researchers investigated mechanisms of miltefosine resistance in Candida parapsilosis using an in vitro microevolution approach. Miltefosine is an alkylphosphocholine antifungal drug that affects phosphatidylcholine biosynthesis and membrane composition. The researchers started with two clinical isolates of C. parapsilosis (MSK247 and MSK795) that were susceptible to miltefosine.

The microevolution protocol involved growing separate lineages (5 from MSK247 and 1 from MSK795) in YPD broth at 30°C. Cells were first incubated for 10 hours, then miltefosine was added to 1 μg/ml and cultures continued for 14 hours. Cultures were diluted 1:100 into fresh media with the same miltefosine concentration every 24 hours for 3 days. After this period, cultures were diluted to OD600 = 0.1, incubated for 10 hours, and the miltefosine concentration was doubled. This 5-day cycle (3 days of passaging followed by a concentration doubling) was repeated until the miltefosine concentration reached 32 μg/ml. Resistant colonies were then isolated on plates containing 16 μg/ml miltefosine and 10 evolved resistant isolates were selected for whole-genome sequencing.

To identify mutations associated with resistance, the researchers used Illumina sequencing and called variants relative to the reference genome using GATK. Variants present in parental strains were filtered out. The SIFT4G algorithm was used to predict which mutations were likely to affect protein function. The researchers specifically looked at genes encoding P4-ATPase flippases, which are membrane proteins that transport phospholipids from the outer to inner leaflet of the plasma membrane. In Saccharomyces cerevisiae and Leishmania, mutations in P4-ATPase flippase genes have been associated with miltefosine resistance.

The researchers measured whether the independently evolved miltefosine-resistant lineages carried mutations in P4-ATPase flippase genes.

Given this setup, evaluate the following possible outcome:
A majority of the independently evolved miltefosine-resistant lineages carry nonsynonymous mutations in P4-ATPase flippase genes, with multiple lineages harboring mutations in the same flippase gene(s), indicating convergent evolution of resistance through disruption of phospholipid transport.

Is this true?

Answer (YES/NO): YES